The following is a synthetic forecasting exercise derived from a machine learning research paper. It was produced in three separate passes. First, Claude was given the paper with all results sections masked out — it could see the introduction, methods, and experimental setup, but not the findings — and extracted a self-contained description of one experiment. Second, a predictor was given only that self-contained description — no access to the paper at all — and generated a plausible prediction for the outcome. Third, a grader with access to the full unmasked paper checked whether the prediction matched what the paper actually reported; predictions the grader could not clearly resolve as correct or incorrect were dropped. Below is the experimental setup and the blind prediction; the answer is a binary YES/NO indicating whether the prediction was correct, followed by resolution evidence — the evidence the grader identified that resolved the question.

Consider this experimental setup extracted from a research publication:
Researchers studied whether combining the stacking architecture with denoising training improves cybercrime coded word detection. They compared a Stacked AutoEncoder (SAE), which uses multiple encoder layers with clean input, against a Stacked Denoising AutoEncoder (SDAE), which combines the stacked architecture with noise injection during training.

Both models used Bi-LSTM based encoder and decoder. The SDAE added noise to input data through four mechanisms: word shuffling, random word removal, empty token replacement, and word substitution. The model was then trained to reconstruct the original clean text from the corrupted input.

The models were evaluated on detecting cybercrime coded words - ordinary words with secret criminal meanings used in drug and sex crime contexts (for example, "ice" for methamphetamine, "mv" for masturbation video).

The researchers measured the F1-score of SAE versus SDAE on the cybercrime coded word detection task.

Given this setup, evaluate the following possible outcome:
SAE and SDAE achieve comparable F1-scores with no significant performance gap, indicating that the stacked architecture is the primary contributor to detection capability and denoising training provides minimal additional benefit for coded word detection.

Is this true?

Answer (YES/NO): NO